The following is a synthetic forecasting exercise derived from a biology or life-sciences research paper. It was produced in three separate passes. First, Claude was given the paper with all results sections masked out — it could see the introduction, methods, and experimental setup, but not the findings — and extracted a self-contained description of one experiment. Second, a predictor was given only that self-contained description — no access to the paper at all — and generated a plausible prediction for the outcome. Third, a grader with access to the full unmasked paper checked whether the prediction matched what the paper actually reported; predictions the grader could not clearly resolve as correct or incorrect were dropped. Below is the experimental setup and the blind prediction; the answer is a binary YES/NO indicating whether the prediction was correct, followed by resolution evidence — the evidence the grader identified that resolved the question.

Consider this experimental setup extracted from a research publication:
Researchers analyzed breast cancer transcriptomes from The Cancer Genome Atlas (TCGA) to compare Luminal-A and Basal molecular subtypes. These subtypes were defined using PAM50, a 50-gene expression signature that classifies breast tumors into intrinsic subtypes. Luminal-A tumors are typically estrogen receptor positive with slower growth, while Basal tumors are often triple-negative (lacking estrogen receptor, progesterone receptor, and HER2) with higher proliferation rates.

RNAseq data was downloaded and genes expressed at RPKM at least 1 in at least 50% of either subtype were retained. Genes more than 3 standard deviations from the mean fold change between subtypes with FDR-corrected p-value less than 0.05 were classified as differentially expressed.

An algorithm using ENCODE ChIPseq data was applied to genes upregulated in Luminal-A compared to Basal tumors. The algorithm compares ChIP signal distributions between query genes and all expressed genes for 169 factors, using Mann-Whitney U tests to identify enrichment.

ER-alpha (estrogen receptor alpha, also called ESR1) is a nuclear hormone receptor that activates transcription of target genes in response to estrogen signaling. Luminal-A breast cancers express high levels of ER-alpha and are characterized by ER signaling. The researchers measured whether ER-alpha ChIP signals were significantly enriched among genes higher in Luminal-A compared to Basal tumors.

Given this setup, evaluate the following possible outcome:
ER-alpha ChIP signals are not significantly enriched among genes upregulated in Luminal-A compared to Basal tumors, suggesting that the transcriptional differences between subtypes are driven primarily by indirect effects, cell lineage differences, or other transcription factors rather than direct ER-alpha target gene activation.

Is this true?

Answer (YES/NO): NO